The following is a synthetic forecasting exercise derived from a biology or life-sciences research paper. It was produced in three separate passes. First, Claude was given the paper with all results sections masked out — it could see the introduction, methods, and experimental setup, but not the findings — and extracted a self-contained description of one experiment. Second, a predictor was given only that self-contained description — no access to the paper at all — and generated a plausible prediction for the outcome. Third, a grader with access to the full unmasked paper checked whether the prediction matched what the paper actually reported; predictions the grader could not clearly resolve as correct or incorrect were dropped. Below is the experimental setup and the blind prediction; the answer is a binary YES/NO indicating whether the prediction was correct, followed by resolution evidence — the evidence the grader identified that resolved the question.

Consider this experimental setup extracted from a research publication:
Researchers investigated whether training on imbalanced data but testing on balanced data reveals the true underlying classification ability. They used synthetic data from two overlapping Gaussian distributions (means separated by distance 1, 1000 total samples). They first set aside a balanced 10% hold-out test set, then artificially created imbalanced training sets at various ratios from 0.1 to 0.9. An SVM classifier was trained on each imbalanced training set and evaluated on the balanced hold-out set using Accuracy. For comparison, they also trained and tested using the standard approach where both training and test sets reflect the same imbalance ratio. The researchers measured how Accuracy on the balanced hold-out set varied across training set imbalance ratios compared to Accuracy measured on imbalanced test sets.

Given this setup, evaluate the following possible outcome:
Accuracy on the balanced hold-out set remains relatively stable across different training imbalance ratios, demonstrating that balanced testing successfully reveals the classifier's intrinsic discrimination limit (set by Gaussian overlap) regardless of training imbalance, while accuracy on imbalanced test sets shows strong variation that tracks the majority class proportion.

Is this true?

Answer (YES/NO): NO